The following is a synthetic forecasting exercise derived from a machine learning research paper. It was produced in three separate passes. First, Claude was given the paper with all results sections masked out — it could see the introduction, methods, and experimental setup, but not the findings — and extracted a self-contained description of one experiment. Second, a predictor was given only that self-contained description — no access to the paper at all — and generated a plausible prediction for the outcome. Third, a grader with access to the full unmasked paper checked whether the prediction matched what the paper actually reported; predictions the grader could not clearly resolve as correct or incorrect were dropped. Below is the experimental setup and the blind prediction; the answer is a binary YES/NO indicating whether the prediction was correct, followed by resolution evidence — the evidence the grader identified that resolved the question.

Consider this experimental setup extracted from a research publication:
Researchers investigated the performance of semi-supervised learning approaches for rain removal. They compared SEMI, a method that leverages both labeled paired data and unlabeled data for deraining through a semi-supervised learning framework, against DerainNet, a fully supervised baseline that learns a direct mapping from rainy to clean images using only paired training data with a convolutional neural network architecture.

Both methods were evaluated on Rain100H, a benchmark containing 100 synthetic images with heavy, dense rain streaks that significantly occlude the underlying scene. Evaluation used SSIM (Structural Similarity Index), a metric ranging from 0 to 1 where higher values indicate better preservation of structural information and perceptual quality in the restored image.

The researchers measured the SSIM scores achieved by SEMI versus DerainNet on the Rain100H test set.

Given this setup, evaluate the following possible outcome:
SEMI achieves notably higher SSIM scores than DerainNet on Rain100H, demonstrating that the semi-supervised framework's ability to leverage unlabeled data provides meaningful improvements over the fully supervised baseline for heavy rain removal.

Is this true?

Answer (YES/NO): NO